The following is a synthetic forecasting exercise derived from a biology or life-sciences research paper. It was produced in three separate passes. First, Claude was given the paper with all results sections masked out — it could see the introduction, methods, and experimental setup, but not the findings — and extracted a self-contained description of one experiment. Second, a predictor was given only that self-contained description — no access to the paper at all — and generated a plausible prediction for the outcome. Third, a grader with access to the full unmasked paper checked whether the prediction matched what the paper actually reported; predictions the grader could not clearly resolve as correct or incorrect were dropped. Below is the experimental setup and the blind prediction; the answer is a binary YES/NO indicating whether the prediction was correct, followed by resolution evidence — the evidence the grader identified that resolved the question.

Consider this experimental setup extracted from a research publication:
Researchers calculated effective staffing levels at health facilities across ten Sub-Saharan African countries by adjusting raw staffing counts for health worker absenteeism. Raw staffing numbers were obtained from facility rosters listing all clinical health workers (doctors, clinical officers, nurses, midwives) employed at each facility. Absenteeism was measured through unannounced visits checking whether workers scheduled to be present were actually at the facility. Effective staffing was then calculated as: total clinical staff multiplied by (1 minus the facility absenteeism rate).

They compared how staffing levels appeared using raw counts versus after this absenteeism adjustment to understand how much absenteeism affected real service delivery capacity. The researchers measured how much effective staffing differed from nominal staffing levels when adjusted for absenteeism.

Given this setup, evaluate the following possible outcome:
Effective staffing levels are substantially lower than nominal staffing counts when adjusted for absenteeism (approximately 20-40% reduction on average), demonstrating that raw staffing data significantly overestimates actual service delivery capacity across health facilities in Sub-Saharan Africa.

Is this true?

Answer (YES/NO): YES